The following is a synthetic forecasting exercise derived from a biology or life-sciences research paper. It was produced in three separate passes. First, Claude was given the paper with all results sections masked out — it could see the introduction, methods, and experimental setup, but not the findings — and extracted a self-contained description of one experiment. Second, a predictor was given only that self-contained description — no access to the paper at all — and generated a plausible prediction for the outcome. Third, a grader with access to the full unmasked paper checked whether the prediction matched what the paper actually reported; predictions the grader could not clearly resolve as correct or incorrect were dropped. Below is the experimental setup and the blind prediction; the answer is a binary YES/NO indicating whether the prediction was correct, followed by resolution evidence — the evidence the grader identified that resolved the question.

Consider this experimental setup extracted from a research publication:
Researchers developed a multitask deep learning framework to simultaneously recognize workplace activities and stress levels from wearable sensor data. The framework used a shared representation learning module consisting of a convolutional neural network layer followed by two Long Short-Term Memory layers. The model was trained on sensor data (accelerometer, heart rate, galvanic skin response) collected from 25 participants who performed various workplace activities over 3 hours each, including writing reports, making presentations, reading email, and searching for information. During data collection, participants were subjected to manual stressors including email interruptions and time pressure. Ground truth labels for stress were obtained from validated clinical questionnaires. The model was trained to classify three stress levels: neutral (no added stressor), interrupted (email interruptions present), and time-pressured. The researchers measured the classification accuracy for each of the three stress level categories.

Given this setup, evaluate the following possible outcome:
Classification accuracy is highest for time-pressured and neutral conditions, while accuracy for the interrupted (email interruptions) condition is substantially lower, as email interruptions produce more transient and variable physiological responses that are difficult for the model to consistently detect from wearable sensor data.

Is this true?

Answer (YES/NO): NO